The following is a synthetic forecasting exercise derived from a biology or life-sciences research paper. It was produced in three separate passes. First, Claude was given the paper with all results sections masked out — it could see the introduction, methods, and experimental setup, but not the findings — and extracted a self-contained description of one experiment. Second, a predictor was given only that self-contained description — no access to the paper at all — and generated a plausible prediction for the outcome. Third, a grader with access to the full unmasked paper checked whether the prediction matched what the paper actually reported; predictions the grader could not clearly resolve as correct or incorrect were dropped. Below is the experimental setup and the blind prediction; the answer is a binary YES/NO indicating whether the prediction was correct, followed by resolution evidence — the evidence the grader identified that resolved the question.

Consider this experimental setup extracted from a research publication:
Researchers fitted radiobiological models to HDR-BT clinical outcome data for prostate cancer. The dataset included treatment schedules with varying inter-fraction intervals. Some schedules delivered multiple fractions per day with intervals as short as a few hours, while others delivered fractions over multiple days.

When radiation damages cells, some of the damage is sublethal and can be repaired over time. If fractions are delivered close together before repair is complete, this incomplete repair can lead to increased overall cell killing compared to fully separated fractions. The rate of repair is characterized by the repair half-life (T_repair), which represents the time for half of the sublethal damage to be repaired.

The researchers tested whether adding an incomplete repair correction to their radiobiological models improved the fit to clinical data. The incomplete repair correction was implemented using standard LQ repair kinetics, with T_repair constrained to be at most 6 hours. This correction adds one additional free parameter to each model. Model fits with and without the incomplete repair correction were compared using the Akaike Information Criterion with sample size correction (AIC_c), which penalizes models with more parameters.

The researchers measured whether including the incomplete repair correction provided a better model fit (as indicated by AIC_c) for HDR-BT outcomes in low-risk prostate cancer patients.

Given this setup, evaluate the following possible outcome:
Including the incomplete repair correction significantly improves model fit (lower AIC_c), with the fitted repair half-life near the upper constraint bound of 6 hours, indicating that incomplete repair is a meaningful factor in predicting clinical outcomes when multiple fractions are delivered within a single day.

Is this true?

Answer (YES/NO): NO